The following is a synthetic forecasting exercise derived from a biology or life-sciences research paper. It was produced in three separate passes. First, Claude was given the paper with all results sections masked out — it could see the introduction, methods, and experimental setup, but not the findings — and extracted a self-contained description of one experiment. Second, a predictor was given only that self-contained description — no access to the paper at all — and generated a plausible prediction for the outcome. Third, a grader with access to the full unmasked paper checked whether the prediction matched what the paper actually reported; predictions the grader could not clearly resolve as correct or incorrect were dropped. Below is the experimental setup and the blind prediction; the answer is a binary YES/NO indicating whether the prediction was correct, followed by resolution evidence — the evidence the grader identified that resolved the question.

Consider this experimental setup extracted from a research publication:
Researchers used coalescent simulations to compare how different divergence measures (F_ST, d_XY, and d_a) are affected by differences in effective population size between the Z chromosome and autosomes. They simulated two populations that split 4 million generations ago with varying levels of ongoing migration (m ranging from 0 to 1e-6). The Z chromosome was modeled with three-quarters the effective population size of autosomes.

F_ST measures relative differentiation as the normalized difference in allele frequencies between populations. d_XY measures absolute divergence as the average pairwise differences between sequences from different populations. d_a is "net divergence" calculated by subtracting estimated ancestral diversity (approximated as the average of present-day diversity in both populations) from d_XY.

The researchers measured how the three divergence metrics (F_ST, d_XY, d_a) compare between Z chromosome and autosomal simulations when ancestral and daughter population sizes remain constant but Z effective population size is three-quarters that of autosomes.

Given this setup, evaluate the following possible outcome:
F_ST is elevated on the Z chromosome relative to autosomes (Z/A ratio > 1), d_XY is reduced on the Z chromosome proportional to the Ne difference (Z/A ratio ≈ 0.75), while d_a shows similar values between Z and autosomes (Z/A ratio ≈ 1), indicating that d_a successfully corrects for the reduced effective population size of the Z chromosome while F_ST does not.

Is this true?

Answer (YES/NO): YES